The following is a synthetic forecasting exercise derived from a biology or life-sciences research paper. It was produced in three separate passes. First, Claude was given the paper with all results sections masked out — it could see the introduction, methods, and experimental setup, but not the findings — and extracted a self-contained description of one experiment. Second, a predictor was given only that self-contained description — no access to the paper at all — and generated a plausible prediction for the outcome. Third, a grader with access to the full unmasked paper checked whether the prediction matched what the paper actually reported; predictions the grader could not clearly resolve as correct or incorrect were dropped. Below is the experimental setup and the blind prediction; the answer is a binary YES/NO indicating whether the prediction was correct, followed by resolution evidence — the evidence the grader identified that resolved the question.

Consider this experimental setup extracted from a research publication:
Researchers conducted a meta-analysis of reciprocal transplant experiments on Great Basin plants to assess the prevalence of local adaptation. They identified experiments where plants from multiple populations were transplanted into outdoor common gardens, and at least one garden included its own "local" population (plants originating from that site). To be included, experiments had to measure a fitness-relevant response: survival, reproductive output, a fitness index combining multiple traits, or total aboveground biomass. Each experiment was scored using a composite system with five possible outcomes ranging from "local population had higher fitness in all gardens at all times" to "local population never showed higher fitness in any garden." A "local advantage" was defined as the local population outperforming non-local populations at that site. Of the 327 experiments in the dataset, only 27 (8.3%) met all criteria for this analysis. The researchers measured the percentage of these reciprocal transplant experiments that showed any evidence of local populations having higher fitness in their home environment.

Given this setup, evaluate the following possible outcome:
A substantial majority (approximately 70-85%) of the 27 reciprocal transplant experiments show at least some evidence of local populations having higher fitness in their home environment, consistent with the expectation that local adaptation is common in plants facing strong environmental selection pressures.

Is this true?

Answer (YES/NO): NO